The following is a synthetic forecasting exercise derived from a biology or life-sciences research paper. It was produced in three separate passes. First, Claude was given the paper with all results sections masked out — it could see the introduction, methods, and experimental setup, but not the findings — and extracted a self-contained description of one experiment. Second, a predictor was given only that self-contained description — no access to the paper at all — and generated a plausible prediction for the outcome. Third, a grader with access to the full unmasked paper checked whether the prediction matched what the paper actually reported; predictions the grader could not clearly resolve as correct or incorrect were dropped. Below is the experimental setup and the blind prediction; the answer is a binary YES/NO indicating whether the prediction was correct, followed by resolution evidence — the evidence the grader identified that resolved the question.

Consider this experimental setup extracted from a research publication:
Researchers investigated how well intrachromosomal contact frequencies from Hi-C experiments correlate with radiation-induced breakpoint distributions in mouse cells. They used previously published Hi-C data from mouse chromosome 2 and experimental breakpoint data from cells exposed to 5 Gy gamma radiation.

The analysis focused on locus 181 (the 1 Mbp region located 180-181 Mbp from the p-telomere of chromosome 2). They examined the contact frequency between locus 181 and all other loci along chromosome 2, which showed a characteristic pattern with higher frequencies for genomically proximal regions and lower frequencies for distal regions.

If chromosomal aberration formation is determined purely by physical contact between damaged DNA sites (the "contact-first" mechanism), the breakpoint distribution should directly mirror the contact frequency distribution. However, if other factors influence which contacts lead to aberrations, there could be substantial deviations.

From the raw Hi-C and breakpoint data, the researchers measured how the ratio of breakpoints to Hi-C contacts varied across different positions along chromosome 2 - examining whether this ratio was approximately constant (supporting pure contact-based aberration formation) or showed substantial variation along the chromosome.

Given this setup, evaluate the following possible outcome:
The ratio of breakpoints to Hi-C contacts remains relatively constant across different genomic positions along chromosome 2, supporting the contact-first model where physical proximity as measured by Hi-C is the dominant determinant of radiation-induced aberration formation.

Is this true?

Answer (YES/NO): NO